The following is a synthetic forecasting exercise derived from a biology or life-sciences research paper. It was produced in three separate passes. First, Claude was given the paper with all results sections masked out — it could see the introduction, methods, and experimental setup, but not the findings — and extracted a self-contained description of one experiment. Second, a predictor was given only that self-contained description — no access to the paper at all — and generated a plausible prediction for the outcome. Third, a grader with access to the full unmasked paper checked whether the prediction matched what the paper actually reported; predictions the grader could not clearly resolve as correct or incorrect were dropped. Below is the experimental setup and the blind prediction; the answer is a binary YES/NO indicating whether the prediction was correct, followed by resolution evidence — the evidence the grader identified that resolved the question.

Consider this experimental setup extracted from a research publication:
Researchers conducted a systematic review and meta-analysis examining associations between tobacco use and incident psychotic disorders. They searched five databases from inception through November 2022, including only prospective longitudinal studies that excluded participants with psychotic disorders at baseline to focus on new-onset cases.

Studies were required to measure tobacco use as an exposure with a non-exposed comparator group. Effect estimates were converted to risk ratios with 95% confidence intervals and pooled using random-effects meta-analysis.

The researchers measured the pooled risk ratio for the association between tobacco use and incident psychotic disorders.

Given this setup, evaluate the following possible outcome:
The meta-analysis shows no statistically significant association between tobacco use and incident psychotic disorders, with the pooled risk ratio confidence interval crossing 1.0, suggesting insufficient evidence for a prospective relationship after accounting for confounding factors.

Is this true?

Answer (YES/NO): YES